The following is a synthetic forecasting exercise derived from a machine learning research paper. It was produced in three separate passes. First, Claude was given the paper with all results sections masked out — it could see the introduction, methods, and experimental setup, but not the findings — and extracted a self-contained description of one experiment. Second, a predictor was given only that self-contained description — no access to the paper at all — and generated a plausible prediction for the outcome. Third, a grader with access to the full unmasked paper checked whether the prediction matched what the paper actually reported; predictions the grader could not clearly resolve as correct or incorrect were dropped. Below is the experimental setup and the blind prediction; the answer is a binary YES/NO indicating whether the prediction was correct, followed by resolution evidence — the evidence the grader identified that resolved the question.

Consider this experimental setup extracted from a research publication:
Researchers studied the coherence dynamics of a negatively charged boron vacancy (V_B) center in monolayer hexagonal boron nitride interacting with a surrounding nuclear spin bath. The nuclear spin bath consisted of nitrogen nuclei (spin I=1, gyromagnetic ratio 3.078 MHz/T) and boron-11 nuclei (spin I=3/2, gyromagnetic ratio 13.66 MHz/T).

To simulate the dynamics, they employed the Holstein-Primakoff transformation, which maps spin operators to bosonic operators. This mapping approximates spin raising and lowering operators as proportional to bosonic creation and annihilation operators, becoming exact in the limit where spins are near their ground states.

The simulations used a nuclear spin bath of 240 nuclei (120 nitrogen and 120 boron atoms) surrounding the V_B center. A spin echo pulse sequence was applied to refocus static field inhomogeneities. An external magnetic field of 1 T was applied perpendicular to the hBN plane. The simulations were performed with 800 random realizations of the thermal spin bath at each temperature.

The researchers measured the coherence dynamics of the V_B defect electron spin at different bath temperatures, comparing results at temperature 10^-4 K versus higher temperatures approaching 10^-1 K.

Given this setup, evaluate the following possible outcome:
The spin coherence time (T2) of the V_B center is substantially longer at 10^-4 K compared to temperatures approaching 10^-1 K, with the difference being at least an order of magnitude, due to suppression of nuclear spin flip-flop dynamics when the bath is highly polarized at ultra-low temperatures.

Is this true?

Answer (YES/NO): YES